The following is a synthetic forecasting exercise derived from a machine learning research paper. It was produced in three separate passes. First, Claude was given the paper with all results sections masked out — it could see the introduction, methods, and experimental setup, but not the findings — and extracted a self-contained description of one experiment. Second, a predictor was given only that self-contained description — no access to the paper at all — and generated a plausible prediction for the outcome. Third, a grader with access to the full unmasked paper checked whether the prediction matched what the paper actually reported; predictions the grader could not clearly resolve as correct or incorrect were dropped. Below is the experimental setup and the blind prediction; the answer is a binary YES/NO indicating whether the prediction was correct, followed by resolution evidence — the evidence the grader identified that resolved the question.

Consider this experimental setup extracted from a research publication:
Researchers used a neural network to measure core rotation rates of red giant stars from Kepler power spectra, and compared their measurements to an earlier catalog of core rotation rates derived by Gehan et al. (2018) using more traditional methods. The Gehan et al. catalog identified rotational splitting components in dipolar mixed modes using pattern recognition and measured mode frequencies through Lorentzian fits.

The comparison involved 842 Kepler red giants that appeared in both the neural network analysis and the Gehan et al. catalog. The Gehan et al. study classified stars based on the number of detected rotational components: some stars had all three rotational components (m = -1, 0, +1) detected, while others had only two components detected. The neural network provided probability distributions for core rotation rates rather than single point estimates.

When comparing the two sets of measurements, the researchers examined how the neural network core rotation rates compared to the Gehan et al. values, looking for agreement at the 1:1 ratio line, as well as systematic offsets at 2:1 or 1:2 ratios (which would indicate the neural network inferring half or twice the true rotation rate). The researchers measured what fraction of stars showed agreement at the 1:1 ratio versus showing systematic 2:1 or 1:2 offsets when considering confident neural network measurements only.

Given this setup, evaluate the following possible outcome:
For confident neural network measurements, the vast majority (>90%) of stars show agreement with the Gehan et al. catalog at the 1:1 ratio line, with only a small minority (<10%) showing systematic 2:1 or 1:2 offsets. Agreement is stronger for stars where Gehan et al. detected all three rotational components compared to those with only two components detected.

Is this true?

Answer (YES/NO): NO